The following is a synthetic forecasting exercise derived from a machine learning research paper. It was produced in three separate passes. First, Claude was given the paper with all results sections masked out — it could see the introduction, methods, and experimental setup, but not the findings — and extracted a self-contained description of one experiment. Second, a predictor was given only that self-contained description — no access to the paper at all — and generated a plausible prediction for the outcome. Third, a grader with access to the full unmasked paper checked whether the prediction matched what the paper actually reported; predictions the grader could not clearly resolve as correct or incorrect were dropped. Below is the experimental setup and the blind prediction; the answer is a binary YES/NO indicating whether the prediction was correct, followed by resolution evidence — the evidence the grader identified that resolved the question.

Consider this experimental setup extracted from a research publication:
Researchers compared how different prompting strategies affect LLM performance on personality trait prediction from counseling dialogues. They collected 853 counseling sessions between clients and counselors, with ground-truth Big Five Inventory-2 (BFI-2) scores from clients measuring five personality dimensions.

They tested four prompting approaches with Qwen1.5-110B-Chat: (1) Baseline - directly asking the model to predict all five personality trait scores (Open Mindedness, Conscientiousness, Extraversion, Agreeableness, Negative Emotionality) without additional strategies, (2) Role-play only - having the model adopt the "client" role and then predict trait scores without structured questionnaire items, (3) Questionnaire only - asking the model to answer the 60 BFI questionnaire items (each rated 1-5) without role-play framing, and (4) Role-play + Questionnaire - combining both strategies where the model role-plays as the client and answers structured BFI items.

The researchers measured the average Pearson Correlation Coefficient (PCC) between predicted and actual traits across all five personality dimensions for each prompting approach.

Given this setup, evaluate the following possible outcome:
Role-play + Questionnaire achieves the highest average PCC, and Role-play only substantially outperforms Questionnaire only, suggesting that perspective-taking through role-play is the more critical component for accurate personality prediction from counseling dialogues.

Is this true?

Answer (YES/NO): NO